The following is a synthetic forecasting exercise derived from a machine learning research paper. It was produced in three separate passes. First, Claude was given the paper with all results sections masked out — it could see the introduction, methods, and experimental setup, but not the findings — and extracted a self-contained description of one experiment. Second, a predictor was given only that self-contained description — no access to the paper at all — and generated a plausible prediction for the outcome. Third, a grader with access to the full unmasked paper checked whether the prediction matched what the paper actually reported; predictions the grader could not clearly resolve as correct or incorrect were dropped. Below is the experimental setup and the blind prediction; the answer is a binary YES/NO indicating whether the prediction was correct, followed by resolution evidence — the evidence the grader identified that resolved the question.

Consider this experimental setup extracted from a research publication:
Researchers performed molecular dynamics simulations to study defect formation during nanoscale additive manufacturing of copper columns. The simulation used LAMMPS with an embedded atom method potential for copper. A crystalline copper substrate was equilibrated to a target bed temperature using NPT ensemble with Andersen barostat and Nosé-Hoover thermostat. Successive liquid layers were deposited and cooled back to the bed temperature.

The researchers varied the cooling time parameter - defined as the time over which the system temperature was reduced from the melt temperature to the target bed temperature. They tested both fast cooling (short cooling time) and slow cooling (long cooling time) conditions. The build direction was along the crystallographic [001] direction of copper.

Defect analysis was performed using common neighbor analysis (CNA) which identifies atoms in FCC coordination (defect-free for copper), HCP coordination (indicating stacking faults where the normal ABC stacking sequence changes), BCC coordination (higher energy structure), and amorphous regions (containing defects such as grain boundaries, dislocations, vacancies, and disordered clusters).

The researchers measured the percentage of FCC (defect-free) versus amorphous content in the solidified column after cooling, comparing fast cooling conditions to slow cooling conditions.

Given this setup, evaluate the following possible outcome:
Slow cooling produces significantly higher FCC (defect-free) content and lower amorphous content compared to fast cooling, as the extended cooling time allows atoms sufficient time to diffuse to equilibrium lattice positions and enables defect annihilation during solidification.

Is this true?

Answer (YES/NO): YES